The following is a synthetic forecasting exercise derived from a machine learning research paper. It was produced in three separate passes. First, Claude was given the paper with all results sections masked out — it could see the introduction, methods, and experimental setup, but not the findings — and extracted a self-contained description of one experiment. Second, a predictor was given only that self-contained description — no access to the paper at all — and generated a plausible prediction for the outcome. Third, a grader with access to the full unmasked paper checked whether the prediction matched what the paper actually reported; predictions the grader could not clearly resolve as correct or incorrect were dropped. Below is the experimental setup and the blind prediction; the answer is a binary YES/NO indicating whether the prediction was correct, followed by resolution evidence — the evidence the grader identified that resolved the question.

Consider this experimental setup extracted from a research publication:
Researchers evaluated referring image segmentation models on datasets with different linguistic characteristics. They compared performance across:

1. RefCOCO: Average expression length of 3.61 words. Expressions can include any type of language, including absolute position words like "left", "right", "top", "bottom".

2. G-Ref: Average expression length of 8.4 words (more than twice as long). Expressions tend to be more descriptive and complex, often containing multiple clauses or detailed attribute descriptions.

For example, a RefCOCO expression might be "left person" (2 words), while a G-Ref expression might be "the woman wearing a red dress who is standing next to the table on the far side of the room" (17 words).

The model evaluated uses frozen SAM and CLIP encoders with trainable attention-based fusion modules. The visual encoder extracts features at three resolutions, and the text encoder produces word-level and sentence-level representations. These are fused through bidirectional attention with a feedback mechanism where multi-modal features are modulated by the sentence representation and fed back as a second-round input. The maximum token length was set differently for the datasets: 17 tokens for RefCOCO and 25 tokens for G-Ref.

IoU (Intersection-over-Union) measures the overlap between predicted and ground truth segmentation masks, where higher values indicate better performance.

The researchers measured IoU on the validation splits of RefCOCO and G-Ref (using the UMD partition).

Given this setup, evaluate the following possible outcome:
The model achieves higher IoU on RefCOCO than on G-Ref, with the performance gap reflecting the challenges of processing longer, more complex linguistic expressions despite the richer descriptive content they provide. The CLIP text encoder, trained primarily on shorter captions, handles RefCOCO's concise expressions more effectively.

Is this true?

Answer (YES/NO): YES